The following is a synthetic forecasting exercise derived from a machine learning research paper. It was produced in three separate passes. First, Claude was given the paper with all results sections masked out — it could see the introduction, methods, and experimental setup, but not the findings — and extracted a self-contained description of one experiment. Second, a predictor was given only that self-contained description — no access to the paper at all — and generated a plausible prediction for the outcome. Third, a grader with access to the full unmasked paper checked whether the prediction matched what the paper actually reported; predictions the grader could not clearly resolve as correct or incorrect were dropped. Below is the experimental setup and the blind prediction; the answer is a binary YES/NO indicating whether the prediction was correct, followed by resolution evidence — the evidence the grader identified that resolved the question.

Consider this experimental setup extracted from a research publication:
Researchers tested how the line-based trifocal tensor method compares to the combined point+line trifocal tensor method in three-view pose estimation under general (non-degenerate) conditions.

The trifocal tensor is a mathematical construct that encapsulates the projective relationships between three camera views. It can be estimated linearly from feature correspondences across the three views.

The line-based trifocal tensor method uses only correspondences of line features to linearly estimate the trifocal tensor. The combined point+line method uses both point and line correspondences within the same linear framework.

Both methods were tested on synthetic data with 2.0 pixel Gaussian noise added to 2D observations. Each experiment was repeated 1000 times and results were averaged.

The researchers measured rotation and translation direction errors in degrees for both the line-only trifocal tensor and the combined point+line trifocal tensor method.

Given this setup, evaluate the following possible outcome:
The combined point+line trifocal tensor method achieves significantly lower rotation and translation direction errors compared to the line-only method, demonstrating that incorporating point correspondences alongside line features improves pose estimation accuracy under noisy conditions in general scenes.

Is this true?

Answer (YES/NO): YES